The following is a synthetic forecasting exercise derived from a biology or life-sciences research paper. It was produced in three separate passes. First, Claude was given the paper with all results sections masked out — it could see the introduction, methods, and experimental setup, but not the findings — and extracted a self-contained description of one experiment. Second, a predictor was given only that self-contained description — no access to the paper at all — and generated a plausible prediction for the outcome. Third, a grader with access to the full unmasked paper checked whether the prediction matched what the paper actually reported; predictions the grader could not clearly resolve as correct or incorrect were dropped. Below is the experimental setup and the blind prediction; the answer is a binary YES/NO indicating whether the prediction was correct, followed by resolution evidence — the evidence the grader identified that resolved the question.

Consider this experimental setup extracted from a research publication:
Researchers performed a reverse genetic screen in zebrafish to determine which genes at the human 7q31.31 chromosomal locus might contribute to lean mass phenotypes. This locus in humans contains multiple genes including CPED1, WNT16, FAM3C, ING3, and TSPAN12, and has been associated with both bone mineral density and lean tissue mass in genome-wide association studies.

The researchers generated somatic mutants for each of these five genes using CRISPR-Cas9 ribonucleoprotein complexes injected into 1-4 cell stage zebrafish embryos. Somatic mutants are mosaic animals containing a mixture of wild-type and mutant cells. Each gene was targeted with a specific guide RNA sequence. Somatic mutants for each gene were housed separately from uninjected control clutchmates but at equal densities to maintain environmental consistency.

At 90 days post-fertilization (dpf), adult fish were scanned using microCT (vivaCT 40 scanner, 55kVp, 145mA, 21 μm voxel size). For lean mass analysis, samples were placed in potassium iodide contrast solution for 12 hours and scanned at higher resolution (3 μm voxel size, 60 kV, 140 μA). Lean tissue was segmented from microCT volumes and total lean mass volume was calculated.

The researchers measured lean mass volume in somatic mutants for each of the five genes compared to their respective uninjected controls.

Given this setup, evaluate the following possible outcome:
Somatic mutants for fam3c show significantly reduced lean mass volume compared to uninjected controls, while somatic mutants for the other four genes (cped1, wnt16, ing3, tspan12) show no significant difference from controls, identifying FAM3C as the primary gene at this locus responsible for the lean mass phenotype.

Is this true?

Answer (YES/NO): NO